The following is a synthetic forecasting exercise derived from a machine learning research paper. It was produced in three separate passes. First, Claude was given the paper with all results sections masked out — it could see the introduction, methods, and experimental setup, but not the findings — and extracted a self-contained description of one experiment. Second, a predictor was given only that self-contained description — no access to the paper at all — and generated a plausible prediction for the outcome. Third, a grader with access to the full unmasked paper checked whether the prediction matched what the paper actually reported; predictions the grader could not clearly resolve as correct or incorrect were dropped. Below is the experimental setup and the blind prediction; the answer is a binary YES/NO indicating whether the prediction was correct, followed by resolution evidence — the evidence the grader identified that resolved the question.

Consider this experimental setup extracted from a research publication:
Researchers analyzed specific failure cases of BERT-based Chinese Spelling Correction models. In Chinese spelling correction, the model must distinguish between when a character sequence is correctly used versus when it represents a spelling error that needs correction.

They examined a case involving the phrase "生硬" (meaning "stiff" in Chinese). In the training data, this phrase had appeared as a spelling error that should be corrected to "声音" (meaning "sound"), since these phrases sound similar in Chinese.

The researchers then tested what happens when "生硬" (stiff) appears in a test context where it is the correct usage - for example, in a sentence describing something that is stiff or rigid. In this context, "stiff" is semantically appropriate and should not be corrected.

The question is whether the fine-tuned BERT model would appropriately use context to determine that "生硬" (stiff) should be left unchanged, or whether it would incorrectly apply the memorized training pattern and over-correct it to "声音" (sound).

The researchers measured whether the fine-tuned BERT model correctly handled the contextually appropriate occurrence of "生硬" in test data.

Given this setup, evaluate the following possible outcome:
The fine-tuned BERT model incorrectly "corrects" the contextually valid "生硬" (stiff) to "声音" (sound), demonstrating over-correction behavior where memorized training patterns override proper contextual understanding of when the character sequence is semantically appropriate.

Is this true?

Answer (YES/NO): YES